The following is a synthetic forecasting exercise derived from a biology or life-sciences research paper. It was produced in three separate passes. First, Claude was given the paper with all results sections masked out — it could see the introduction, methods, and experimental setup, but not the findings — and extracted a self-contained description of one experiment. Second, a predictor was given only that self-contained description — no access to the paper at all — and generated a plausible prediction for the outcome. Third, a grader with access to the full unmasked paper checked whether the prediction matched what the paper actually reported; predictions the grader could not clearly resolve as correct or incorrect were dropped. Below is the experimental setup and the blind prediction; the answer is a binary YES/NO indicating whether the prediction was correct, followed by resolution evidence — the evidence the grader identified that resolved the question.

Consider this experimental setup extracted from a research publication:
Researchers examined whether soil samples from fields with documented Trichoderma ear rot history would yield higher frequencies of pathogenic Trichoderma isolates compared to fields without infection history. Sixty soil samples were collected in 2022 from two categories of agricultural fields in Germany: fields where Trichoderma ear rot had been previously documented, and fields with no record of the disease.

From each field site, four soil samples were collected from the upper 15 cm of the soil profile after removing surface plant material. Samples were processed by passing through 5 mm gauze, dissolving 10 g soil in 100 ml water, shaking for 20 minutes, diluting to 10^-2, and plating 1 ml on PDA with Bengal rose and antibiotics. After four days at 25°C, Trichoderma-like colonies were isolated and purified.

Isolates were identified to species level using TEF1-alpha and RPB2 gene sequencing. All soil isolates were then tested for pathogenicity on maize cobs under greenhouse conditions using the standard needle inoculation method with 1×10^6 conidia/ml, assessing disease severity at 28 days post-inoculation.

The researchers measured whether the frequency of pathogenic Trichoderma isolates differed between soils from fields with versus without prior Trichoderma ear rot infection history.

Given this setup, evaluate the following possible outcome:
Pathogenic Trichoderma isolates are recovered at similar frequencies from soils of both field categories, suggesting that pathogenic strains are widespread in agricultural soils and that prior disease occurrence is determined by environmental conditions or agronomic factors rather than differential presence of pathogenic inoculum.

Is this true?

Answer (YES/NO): NO